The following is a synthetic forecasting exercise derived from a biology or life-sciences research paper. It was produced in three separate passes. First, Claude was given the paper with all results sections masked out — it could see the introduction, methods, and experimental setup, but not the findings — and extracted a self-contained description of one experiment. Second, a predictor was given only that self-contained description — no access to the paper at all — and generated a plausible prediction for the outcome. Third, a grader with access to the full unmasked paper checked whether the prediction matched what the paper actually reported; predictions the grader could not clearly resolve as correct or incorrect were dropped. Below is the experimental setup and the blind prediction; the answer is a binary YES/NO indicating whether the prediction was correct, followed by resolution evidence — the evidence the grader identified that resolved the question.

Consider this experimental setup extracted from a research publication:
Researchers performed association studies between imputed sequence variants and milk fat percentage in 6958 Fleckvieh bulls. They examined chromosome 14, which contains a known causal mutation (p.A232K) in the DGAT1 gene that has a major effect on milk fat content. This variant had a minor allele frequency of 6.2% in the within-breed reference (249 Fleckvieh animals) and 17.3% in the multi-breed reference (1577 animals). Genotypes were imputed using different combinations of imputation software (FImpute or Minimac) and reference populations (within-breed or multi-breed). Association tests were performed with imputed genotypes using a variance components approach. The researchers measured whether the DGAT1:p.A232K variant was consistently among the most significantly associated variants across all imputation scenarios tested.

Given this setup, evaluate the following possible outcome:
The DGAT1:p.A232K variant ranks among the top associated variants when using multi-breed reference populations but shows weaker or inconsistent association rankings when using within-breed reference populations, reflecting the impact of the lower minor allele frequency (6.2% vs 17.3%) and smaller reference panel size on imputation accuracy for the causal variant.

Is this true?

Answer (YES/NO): NO